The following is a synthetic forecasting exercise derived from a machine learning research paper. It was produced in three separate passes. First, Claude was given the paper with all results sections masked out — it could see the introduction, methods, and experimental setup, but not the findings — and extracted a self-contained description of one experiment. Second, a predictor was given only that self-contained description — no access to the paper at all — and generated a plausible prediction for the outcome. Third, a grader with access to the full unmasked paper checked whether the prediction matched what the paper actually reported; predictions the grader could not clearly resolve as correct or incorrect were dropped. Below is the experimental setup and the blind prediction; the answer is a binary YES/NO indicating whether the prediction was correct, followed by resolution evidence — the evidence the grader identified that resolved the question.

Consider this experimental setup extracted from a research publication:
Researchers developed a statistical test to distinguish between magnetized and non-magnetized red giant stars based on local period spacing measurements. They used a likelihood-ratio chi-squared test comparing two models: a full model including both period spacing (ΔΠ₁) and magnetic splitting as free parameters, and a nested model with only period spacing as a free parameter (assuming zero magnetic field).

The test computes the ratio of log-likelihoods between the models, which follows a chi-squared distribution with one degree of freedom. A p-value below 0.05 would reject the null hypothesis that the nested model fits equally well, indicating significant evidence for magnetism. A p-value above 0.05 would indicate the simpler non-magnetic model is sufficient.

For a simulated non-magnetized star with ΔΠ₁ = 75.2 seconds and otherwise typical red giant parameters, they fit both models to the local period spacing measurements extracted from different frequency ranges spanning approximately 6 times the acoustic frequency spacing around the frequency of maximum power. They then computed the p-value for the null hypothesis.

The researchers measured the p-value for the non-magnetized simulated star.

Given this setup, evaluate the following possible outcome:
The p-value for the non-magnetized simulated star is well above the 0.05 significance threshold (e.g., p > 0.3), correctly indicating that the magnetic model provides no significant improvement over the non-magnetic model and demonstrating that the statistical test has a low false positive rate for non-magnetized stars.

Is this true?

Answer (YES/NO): NO